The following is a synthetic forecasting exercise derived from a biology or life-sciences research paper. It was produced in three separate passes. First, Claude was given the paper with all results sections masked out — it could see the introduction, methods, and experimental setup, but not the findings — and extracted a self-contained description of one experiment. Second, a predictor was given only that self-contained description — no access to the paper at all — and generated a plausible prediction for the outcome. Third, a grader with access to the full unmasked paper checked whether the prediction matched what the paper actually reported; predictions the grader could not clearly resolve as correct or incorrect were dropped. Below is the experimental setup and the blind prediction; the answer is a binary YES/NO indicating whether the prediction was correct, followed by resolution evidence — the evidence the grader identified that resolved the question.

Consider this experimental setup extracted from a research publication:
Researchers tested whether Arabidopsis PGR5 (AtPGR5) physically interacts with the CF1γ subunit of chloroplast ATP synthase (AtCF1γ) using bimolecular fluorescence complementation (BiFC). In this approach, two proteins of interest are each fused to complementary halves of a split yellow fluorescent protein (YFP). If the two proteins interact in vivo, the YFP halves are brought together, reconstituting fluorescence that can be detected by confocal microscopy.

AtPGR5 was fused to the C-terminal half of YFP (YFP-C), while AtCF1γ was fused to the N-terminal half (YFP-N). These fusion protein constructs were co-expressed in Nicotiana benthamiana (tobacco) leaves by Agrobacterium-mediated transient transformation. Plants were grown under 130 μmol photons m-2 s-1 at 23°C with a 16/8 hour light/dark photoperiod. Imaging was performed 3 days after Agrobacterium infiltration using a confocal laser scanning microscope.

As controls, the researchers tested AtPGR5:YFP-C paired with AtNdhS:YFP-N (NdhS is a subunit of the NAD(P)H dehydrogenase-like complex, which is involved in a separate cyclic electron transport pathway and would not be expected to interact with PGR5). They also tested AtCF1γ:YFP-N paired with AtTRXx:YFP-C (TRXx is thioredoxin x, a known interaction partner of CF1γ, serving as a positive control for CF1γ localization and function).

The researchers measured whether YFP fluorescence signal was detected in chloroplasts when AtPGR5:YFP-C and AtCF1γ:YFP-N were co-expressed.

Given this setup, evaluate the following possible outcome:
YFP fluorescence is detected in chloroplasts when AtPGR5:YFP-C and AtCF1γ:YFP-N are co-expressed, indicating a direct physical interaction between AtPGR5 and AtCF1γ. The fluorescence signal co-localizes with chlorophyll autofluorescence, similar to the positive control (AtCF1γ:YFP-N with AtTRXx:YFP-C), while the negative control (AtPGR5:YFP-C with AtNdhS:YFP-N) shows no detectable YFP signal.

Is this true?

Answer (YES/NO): NO